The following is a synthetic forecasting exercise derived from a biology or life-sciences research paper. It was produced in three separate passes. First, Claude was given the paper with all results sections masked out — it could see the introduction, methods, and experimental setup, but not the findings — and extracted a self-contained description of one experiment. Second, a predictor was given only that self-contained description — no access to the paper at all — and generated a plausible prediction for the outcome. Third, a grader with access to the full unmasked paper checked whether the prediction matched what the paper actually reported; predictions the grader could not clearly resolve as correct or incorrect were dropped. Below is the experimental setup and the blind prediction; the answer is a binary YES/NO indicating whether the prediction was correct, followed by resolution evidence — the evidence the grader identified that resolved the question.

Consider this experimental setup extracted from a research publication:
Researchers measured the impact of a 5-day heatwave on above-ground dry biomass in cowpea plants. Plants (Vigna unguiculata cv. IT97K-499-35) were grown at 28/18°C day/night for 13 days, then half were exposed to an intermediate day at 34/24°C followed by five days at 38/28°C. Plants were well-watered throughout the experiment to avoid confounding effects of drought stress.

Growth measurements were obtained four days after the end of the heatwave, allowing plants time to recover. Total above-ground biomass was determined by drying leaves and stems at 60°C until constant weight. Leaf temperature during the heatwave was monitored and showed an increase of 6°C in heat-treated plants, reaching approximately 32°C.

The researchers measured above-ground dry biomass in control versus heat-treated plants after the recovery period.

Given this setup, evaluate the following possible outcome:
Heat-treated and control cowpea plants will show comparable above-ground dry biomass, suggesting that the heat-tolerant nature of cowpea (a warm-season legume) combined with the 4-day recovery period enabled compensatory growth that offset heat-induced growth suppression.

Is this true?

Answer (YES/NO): YES